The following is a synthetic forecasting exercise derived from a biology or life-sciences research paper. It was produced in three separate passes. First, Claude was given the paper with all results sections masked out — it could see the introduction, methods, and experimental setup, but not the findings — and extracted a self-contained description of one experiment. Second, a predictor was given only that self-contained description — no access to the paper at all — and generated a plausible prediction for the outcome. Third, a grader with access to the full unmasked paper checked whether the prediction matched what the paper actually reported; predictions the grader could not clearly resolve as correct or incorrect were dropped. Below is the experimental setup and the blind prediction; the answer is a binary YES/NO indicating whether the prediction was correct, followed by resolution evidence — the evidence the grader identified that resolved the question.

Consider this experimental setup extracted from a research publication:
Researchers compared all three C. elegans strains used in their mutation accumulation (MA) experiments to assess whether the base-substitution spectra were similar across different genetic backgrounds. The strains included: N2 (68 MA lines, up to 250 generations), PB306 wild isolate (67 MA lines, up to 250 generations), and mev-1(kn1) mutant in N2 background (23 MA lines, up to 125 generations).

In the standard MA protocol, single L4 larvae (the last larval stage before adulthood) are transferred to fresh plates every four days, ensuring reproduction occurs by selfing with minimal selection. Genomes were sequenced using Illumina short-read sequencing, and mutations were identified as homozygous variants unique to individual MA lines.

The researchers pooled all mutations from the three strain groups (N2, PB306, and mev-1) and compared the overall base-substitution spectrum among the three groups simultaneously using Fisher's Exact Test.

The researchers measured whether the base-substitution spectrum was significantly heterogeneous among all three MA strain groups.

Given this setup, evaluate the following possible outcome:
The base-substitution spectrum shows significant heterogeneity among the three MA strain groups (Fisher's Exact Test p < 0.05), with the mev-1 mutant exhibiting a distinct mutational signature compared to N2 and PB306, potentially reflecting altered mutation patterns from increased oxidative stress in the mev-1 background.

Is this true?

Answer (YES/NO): NO